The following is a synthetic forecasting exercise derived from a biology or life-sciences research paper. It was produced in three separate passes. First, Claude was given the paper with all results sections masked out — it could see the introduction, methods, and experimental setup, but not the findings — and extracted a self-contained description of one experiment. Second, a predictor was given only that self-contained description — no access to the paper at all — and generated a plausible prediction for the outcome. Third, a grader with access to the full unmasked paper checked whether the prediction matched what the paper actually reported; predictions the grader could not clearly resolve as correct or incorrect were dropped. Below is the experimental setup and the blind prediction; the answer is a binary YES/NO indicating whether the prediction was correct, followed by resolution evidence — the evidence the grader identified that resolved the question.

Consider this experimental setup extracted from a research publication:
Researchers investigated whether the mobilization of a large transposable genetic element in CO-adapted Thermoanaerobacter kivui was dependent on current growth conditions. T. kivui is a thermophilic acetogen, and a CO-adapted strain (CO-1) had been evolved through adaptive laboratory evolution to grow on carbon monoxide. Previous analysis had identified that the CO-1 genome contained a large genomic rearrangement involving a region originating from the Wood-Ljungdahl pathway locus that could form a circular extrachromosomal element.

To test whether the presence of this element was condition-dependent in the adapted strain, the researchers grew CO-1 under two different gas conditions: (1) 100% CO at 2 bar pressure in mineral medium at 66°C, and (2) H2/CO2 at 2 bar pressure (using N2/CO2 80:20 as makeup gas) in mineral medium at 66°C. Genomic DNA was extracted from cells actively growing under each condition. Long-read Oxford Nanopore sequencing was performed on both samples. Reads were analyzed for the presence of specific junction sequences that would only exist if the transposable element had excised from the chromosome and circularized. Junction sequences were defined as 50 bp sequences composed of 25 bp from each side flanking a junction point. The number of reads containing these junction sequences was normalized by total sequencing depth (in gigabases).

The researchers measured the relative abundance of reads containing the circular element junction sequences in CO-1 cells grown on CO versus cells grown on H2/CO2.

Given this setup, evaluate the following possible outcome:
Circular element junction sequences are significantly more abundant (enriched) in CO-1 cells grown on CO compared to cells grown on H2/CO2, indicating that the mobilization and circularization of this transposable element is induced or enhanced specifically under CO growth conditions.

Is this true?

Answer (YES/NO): YES